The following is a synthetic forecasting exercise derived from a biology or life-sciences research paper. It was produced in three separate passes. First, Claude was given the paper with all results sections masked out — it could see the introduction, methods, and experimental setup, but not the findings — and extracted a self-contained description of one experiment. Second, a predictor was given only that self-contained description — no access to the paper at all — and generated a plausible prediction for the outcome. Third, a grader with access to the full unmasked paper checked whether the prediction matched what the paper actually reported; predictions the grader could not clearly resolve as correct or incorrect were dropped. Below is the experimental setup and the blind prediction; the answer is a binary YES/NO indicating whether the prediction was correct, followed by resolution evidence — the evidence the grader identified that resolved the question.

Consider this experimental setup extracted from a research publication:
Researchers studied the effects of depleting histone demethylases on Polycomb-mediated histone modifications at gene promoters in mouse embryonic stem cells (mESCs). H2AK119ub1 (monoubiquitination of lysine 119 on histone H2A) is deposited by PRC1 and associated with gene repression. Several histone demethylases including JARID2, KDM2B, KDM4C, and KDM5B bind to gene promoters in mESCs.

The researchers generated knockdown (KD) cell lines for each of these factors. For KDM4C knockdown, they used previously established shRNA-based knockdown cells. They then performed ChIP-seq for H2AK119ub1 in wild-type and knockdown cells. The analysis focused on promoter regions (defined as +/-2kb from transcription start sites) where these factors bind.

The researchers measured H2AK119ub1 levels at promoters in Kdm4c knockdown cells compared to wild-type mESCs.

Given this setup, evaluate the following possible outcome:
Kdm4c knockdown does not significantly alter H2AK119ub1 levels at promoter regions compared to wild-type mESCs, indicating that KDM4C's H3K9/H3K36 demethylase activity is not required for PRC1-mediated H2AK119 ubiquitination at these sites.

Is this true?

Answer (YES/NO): NO